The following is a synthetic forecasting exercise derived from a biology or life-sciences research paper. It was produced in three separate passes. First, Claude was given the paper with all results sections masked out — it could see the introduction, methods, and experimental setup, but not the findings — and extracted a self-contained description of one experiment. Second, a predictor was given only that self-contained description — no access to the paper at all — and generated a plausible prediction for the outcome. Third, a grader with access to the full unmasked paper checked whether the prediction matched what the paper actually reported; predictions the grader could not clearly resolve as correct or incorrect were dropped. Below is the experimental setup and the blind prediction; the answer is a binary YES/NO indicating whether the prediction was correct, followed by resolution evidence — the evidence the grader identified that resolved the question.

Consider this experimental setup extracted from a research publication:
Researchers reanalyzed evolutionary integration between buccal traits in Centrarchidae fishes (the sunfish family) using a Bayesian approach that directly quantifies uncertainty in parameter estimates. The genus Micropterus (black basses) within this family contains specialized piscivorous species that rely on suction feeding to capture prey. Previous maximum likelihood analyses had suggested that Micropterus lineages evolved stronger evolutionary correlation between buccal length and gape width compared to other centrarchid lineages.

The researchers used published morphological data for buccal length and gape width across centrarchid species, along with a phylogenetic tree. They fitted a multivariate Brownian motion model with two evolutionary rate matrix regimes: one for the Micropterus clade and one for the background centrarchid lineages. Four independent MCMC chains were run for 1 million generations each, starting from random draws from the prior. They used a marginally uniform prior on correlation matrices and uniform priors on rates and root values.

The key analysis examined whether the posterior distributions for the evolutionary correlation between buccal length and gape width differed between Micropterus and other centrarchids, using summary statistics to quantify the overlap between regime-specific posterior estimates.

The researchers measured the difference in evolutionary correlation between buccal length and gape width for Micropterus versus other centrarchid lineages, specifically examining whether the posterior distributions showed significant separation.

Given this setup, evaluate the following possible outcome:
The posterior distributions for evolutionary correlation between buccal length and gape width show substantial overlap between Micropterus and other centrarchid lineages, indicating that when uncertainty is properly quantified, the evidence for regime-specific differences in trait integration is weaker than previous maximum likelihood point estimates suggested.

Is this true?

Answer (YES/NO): YES